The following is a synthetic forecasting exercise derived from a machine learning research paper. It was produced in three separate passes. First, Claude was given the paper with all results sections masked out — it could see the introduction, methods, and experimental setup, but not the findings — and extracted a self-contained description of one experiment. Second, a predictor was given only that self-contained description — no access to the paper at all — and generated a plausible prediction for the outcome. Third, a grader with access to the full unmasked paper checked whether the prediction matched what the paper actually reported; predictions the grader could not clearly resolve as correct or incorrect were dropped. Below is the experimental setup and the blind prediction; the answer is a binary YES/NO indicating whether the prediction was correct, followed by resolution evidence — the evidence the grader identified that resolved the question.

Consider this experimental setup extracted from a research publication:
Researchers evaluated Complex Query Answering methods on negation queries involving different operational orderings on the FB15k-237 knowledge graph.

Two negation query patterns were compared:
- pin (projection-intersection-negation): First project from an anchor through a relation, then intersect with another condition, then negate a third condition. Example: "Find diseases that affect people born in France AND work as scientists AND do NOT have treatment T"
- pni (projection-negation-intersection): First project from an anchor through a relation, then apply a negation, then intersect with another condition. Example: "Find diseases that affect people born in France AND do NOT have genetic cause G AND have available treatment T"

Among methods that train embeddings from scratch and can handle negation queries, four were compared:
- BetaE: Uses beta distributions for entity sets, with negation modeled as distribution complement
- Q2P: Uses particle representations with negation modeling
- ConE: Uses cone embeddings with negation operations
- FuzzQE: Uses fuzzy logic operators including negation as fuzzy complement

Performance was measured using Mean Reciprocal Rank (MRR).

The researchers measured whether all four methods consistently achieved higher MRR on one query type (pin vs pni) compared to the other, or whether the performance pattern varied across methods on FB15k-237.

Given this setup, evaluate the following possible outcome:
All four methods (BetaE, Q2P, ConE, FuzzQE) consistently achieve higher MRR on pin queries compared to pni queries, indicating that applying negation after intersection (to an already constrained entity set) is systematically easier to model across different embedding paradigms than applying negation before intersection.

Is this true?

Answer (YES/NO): NO